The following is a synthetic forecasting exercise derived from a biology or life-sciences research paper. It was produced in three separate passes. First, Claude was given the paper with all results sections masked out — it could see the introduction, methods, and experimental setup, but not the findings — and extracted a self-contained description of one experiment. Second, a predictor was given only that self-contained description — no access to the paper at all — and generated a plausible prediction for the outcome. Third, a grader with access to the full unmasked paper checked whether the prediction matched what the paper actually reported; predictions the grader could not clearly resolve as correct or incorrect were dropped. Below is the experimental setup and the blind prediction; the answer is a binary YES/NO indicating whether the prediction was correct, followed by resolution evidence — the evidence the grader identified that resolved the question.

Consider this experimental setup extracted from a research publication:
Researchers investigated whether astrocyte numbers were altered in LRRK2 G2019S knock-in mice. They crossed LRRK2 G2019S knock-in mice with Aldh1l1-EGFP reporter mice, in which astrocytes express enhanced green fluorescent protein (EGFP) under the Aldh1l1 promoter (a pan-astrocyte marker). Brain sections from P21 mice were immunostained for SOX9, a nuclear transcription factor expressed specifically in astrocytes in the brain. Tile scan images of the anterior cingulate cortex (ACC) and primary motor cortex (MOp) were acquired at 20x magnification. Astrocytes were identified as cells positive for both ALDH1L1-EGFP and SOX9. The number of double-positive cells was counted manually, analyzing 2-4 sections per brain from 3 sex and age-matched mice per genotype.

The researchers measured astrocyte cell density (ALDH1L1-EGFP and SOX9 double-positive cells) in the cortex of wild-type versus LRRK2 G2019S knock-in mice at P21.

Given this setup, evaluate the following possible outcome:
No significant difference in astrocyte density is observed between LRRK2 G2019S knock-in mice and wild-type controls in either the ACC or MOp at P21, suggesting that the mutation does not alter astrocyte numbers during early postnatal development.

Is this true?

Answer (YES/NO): YES